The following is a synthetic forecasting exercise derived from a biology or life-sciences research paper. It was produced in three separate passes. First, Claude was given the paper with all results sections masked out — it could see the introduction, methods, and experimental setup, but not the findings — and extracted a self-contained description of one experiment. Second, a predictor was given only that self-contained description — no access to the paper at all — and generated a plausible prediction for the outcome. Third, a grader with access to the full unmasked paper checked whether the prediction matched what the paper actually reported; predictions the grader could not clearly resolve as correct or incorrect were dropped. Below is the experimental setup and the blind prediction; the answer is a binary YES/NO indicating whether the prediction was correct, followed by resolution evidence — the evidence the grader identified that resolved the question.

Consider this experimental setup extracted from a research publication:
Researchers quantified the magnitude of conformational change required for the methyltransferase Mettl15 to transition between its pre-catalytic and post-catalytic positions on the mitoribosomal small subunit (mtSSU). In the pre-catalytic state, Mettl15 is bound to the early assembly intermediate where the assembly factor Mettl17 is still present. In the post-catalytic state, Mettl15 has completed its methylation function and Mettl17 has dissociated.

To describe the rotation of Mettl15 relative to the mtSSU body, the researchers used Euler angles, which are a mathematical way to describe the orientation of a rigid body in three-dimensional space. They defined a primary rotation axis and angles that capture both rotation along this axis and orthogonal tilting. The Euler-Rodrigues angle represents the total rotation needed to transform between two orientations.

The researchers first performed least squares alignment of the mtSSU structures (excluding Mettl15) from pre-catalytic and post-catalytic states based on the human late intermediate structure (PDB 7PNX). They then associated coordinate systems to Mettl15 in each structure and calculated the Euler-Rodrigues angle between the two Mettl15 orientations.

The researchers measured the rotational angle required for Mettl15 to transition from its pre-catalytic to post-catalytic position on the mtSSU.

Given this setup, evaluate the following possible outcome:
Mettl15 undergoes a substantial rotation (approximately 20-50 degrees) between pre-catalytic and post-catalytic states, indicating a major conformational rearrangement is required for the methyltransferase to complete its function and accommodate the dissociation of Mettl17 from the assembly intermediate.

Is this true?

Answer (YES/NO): YES